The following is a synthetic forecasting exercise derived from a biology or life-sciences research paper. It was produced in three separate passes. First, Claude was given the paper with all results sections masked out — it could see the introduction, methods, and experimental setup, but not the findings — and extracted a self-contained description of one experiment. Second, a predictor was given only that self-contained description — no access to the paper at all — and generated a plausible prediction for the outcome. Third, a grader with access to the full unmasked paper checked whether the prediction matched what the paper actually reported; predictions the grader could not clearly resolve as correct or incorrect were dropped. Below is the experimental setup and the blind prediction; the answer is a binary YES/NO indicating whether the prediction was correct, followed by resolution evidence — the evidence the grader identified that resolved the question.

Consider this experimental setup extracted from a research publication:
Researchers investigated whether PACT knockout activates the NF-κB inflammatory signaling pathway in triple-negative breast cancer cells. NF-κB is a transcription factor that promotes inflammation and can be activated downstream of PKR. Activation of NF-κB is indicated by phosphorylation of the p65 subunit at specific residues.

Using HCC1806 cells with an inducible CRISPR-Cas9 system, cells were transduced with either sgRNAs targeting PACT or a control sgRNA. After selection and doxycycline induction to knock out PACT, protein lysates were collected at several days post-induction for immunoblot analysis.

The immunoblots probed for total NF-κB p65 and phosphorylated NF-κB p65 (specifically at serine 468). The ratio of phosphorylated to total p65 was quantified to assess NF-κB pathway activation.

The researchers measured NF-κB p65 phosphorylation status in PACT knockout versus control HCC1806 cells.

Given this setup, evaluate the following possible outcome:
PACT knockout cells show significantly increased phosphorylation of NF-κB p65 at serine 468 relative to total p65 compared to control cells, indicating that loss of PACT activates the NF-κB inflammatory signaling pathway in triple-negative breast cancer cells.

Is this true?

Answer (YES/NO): YES